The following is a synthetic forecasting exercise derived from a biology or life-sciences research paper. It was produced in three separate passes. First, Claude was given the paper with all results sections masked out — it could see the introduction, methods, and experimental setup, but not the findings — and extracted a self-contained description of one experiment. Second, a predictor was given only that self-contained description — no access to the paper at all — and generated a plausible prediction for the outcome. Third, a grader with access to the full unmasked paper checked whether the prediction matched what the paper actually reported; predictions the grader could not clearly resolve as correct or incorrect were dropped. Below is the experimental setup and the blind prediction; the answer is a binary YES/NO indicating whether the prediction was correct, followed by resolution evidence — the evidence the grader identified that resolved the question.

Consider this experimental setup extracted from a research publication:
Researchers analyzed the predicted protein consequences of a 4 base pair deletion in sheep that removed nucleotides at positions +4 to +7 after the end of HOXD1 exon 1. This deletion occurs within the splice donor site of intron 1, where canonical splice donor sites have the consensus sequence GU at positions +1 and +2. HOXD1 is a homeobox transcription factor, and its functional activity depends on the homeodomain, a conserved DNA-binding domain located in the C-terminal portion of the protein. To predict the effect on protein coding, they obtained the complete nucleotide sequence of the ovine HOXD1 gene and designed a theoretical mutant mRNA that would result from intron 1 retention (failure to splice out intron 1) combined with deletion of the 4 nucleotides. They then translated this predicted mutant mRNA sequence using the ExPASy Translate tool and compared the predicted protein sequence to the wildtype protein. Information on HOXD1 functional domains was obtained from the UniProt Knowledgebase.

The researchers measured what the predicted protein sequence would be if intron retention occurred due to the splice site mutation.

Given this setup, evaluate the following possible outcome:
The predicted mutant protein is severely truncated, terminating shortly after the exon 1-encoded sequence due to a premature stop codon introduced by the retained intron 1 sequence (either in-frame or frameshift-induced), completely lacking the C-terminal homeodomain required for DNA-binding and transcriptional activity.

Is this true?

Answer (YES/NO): YES